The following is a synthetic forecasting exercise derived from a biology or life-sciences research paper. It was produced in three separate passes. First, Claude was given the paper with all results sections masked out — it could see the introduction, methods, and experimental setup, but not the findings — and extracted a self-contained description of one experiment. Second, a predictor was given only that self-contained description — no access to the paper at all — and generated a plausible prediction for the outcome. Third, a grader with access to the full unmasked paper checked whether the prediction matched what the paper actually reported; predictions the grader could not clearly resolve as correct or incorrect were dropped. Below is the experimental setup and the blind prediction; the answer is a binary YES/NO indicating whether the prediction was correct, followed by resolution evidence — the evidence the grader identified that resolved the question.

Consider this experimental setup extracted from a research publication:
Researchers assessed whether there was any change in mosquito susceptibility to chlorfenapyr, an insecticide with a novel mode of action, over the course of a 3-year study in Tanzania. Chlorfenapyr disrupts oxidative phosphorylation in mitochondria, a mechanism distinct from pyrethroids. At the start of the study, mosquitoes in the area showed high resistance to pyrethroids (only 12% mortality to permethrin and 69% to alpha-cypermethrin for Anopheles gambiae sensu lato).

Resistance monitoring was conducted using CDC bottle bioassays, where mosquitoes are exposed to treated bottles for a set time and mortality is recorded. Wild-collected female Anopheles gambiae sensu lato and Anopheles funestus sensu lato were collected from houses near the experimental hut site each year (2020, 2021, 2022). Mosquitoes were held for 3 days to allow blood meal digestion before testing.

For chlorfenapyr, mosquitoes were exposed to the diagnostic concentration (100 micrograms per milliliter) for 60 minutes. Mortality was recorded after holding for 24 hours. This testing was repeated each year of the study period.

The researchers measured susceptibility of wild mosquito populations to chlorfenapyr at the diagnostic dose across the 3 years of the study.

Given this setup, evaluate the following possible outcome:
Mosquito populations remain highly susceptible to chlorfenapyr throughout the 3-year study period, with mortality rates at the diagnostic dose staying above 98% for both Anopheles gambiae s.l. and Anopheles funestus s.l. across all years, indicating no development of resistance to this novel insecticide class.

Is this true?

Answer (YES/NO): NO